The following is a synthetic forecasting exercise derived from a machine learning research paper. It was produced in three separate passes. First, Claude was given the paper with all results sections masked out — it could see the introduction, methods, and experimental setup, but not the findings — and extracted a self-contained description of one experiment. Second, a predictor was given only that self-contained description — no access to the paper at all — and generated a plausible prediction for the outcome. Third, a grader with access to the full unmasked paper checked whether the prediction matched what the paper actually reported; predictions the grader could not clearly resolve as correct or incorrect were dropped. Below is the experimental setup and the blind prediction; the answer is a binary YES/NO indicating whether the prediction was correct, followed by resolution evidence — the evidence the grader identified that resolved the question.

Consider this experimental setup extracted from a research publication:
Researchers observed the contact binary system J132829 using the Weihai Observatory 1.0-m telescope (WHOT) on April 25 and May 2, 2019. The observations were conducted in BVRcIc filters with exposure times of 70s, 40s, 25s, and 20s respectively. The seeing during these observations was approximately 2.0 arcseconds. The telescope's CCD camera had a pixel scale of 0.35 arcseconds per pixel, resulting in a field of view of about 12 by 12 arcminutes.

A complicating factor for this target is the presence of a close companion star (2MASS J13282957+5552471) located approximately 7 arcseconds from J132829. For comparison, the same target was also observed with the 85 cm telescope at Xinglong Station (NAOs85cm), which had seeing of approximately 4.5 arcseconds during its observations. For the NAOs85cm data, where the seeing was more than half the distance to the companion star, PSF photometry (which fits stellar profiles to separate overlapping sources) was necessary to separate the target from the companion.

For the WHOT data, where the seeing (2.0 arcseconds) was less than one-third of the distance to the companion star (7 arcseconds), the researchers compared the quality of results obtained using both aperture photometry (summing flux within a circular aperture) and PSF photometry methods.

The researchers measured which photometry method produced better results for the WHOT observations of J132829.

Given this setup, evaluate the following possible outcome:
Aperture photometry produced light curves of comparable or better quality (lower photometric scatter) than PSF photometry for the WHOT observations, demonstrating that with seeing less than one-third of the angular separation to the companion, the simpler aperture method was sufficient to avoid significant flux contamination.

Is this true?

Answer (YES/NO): YES